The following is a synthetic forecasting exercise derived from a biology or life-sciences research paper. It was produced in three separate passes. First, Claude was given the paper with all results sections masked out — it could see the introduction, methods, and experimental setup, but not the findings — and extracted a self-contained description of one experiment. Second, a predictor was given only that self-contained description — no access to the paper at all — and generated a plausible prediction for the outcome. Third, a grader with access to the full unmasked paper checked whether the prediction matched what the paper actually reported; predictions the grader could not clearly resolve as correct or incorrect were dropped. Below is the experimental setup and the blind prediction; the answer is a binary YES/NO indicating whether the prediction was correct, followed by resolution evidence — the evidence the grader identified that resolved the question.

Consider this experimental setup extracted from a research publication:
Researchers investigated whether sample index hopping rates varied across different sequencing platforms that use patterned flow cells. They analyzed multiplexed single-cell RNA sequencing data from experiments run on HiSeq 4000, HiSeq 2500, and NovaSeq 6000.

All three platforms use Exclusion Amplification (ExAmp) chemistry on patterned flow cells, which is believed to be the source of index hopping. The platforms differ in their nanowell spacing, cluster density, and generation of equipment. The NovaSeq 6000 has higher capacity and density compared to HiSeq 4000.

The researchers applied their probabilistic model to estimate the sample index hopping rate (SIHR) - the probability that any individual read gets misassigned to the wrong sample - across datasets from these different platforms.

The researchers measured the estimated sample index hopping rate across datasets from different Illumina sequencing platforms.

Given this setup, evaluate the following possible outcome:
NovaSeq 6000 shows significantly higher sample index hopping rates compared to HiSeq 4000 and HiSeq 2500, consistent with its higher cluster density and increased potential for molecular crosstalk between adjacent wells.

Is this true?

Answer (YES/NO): NO